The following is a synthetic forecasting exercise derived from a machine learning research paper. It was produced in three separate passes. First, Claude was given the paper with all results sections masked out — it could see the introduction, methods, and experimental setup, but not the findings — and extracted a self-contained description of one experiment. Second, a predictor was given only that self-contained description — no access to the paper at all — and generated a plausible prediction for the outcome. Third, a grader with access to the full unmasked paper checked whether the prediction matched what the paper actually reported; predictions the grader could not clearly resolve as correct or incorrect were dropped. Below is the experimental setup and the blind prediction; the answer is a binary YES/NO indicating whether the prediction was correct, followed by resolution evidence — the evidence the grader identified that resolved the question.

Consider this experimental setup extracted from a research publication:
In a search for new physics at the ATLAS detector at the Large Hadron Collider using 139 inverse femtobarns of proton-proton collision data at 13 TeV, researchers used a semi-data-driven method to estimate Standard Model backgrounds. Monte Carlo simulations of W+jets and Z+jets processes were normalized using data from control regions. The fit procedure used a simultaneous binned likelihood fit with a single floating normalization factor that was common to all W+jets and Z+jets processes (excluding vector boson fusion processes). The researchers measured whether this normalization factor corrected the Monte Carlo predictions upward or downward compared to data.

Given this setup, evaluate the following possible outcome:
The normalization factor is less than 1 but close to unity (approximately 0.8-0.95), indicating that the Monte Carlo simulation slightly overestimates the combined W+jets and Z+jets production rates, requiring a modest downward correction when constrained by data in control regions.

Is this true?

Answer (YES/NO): NO